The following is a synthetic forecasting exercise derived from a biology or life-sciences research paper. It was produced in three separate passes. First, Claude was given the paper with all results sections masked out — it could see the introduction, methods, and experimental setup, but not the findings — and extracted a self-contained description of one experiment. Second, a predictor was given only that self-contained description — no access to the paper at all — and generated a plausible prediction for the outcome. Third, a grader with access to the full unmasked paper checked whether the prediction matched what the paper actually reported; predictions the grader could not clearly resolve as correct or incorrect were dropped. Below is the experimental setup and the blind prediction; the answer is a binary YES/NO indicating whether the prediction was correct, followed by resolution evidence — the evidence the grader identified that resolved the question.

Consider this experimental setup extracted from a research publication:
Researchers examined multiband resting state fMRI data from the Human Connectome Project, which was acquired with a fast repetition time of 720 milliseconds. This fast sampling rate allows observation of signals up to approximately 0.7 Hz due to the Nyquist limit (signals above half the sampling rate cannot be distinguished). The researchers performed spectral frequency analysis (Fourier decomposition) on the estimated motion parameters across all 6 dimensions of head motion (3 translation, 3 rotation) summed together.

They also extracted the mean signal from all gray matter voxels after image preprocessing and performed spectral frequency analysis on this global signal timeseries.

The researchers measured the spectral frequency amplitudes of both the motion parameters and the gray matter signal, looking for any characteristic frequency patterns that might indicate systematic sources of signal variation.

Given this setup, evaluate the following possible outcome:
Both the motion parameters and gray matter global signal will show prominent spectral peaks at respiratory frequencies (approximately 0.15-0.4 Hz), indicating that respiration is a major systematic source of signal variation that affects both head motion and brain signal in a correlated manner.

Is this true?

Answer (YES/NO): YES